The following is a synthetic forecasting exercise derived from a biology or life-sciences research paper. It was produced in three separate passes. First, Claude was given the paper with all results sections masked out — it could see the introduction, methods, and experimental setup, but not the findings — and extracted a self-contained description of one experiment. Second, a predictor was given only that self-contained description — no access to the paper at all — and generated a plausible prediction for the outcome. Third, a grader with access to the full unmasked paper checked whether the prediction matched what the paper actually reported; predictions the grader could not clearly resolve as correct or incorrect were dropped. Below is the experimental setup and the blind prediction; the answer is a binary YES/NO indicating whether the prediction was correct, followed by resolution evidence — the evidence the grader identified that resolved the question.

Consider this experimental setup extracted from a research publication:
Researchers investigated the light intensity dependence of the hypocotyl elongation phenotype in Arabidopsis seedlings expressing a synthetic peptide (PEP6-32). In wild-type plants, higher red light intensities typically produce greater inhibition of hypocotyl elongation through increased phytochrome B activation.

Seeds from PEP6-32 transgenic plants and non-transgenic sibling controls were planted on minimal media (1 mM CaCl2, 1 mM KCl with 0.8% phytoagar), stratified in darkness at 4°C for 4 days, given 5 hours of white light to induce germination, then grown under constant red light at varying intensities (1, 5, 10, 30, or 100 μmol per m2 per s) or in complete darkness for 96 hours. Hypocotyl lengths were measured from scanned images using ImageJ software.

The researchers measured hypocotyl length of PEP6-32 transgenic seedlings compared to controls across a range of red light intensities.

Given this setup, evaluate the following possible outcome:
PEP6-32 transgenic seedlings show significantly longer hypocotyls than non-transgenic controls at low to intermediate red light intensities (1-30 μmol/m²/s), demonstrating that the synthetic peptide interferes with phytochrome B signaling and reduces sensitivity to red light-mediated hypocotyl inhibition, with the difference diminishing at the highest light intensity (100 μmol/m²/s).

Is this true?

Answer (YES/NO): NO